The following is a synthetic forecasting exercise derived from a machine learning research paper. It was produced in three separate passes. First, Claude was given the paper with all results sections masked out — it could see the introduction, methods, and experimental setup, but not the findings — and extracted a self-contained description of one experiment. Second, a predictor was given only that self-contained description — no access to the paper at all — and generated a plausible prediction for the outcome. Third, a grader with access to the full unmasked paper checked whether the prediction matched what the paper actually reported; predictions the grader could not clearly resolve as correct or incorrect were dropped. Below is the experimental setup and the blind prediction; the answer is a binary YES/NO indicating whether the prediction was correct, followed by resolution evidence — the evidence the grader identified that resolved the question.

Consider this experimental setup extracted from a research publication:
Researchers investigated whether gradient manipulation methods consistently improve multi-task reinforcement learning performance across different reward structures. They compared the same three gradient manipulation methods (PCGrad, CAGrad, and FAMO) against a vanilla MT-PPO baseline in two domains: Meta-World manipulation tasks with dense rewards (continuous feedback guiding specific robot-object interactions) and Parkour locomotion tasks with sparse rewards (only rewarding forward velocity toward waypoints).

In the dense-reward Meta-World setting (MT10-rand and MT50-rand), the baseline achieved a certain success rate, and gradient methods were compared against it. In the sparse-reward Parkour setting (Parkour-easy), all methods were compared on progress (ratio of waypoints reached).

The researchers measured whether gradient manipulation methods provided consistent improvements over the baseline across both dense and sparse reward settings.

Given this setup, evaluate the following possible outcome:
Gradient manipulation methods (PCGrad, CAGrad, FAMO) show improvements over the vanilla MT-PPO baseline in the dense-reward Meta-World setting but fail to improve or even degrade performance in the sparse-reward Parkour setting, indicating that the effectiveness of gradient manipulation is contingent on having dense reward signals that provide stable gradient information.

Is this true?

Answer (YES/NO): NO